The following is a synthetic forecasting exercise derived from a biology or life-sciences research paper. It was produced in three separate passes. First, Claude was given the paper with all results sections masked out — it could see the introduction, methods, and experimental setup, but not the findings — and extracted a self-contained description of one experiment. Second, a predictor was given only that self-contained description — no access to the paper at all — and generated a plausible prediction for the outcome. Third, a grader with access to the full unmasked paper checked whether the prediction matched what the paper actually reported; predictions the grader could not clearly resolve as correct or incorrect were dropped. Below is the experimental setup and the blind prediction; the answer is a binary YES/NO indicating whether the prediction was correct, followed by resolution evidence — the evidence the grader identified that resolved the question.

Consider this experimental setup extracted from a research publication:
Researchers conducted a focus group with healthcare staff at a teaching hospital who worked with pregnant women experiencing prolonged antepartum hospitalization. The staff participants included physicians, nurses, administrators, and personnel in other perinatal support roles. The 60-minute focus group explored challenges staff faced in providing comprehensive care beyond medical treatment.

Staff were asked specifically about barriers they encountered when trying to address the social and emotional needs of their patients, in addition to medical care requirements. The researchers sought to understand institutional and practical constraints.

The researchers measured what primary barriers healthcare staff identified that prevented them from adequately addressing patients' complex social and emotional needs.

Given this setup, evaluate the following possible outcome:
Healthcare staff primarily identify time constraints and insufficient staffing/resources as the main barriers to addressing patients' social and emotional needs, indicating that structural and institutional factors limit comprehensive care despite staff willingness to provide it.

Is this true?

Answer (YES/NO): YES